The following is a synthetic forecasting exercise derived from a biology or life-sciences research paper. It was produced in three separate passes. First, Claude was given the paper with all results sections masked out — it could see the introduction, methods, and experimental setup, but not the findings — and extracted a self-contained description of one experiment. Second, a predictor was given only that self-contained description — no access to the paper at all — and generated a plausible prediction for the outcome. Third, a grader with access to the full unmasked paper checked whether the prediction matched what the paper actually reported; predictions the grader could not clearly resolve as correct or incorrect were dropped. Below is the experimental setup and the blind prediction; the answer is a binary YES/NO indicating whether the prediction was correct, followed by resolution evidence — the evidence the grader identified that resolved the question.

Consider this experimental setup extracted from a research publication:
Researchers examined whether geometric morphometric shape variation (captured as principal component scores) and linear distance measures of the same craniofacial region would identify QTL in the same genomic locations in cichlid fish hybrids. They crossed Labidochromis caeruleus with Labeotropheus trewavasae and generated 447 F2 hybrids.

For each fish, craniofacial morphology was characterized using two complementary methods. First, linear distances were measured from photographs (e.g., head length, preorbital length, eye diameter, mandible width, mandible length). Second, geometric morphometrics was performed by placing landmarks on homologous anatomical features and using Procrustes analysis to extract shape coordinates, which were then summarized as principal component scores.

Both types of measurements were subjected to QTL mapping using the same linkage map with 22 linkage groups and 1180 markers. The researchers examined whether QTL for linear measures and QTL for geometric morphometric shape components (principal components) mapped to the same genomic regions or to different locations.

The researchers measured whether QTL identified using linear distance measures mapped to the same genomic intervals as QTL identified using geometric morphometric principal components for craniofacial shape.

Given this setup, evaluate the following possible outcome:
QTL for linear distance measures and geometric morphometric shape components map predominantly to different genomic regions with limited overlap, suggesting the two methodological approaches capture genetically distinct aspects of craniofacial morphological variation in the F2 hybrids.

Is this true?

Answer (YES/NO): NO